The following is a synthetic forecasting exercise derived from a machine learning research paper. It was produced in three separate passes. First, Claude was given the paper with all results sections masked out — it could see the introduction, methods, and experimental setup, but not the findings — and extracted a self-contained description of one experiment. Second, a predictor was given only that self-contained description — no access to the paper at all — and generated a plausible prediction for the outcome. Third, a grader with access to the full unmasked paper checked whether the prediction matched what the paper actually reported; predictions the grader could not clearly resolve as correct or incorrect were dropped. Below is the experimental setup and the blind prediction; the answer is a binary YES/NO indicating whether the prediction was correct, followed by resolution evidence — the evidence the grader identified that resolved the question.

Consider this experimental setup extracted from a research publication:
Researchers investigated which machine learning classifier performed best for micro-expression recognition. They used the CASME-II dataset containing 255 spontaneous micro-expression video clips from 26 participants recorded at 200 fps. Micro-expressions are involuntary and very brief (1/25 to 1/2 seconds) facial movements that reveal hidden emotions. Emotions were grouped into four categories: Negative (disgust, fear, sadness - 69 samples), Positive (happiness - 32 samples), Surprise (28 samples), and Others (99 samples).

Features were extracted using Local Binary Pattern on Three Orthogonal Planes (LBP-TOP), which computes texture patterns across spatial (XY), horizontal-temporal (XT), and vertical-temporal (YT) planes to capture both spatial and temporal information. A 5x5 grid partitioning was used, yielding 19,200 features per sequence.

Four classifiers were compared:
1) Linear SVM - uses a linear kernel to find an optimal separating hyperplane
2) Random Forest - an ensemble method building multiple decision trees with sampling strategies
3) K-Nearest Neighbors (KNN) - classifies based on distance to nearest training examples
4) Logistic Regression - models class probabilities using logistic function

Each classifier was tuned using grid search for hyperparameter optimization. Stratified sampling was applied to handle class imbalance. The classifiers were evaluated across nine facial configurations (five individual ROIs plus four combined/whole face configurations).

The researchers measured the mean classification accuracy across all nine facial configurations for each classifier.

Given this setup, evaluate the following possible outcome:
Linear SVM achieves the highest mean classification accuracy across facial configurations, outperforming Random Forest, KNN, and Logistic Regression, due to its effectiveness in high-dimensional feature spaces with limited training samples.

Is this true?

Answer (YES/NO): NO